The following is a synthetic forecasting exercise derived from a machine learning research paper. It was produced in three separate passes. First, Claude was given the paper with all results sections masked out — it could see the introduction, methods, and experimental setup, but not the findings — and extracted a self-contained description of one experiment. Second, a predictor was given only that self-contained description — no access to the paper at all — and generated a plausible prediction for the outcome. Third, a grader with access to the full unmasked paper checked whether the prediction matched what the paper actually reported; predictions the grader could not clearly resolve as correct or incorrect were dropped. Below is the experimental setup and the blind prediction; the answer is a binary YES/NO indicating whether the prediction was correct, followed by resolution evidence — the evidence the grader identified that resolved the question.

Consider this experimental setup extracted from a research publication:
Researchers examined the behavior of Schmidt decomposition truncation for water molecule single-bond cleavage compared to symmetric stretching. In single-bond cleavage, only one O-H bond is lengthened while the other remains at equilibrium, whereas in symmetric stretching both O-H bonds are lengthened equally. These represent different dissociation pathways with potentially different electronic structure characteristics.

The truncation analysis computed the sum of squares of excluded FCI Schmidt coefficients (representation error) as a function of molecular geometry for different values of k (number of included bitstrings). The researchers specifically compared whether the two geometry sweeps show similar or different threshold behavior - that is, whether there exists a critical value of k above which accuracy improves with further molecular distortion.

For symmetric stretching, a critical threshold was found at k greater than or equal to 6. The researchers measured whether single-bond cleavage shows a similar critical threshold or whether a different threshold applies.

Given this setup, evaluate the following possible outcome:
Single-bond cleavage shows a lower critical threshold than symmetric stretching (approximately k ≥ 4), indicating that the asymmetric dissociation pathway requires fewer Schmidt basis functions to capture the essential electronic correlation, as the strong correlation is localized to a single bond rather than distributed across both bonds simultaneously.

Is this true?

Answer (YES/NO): NO